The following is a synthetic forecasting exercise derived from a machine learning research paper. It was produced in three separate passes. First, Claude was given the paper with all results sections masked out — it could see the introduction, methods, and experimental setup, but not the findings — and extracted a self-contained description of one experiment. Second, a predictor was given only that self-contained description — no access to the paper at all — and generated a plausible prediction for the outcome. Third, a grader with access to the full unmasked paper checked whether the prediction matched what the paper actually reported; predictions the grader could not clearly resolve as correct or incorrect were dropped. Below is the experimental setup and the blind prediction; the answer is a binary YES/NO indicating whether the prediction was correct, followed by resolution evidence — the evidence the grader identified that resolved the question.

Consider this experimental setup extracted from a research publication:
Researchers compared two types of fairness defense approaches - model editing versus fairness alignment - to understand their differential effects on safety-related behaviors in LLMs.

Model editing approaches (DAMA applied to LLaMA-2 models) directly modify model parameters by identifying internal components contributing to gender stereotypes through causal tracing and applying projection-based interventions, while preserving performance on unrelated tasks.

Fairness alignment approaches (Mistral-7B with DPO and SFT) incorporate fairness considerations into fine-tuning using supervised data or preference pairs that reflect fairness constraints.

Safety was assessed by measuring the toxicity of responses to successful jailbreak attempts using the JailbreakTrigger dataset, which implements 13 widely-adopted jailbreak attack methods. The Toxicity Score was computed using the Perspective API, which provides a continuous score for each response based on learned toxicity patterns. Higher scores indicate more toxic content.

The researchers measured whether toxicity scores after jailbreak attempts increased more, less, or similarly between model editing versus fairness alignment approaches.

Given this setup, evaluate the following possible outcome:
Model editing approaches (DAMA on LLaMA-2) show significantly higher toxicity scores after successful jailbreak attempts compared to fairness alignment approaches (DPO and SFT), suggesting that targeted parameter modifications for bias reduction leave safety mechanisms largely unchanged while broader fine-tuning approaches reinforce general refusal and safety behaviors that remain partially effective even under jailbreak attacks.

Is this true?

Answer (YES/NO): NO